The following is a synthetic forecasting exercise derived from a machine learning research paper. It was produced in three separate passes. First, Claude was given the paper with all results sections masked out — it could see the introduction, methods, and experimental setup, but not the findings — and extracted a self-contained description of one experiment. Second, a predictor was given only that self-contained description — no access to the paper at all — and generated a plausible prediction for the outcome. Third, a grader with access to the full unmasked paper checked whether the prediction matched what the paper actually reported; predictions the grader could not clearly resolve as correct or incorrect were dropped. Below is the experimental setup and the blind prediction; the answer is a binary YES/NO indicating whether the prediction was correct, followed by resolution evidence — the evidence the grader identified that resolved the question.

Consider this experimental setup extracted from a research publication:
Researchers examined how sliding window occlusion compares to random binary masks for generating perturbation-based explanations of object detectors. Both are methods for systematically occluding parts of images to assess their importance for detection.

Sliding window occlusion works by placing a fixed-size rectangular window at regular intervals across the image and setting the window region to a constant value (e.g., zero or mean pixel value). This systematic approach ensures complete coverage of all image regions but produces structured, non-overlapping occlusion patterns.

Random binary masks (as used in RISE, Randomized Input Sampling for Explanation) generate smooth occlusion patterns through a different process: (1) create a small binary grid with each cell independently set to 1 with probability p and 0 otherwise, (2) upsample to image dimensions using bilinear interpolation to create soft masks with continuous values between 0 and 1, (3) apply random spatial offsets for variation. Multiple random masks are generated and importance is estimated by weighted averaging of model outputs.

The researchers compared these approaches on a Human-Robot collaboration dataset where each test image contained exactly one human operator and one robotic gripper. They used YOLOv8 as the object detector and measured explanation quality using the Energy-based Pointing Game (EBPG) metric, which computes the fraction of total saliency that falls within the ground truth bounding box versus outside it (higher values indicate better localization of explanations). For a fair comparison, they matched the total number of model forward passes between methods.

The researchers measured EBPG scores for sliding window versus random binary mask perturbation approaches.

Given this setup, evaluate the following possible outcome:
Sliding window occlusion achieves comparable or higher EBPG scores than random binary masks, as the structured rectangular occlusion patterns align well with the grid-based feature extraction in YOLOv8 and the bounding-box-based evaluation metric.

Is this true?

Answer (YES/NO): YES